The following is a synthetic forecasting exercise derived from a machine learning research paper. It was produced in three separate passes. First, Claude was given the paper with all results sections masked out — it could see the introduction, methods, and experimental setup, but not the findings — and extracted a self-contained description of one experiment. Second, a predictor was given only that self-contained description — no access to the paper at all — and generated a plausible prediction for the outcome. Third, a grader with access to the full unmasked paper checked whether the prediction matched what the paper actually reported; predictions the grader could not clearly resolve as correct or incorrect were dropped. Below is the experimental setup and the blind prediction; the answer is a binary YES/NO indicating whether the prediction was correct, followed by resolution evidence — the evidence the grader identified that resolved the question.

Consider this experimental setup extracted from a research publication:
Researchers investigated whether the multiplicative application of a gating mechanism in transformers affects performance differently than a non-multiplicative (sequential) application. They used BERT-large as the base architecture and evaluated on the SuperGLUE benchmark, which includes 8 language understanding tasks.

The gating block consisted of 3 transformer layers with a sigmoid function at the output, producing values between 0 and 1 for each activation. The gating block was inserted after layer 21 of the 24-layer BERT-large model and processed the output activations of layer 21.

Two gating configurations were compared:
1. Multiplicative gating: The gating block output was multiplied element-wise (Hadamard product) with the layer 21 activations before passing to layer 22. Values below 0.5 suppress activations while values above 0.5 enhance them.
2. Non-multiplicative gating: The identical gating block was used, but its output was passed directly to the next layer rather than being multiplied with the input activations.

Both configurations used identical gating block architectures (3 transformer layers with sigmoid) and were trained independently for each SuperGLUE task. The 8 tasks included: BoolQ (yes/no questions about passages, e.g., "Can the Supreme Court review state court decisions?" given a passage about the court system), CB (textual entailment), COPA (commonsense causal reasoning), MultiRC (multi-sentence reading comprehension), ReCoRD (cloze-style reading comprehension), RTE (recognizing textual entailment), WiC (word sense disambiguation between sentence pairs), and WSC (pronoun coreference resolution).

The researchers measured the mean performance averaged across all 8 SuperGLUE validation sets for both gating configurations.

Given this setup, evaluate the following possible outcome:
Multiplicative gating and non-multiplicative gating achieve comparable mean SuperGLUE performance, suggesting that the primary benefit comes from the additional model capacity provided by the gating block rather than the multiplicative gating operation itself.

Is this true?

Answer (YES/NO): NO